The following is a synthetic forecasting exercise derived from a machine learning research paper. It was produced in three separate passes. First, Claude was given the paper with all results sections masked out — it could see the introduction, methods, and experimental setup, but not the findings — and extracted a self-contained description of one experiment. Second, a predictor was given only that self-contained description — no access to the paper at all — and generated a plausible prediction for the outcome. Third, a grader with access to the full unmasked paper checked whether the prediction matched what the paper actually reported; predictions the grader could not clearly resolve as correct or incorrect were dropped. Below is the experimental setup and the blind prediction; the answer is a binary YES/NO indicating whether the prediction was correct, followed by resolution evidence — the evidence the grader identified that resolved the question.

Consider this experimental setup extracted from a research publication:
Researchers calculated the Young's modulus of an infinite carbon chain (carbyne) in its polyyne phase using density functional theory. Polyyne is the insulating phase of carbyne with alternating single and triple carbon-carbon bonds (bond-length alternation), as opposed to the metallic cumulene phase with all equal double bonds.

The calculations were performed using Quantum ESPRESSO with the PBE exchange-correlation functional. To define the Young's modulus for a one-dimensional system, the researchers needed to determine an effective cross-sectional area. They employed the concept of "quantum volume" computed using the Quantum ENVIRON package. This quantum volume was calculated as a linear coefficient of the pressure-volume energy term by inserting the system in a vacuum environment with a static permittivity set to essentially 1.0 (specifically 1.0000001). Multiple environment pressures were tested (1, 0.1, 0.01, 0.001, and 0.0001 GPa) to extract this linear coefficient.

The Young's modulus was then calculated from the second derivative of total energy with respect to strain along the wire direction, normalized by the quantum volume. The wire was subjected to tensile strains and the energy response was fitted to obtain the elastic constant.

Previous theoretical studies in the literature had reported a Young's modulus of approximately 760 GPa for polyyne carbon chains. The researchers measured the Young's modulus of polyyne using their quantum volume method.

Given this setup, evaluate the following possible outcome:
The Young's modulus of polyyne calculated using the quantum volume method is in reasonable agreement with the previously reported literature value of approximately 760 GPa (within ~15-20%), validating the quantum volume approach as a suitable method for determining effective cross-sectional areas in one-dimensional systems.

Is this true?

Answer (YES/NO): NO